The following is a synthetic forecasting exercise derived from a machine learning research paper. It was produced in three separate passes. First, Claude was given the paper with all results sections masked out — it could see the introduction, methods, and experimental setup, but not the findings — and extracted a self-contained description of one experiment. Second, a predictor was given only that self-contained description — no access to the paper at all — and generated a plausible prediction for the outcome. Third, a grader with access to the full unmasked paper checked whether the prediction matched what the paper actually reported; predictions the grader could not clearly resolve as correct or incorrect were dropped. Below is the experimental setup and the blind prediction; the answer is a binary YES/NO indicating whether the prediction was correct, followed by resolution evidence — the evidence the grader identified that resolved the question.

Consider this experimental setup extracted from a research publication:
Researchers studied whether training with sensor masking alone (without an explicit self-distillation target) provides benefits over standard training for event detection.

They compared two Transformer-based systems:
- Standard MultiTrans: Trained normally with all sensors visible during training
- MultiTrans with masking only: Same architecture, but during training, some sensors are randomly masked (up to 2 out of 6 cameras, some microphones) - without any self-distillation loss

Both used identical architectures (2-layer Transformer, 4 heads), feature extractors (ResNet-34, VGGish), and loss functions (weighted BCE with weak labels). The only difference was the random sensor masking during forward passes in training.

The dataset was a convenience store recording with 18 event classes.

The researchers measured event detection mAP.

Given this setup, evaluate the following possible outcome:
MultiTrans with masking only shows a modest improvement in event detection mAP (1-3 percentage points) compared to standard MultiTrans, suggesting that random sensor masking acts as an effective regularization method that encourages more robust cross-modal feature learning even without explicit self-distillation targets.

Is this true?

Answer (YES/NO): NO